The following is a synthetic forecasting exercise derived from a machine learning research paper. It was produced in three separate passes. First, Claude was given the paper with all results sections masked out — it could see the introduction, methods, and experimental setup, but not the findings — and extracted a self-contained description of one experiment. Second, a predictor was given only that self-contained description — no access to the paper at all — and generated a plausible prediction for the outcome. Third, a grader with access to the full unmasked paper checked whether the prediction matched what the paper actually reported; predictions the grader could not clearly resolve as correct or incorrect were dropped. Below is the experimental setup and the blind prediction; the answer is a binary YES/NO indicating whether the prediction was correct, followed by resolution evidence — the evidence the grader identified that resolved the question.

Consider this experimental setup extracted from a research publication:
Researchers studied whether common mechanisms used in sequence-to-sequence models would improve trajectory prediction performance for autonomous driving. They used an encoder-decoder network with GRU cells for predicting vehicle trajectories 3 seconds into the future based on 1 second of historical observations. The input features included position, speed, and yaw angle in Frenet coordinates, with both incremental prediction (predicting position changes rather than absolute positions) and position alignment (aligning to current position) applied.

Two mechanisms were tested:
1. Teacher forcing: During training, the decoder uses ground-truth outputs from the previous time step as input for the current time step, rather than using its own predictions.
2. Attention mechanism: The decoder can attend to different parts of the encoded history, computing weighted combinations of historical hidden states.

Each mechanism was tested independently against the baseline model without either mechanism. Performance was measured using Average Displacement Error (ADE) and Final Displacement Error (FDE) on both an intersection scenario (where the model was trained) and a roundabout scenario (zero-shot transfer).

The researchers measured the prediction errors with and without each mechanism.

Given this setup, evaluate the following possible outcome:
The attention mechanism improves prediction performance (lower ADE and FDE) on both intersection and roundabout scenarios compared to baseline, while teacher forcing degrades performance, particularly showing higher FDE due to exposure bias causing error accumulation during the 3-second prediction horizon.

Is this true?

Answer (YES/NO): NO